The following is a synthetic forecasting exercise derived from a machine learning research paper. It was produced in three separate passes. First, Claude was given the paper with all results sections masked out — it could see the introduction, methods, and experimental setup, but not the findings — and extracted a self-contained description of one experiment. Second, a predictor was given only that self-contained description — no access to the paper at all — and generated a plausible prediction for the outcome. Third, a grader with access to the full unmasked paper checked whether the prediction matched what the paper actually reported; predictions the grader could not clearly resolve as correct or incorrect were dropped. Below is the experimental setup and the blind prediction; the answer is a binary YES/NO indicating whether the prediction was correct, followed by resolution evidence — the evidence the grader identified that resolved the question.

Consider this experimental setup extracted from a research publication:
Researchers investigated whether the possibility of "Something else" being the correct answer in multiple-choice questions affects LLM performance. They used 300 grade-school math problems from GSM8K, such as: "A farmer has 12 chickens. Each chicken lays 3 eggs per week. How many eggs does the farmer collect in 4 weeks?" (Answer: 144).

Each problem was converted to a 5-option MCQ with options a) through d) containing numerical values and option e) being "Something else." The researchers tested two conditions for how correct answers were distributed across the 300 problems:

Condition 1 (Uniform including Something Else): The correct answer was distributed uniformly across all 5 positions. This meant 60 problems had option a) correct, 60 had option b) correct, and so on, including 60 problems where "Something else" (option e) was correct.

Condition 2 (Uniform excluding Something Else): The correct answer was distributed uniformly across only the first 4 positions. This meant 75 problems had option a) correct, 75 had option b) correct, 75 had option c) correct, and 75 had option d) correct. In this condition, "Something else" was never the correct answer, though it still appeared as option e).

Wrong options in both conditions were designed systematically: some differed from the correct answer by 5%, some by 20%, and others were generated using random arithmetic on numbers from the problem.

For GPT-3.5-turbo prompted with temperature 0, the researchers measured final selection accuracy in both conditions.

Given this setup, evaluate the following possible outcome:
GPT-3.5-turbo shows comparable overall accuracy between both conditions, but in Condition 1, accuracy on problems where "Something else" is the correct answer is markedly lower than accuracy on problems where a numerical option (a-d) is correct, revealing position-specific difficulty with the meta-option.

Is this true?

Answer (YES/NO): NO